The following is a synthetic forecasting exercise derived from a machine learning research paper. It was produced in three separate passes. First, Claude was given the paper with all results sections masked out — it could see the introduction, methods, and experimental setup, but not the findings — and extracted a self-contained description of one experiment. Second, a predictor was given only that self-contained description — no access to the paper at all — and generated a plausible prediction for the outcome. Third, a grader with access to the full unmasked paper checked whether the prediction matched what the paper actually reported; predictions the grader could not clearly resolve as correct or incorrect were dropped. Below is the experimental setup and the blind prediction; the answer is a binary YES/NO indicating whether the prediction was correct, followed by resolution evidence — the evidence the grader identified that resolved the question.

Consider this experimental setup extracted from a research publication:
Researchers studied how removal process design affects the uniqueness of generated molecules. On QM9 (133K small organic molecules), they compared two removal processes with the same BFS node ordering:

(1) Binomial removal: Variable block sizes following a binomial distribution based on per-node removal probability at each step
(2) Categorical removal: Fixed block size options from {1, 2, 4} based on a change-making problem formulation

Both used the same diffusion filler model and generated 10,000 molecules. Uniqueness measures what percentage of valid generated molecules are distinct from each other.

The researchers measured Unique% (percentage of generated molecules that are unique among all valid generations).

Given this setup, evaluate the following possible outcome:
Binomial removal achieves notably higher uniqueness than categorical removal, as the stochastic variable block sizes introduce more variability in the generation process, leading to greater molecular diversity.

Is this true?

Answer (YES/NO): NO